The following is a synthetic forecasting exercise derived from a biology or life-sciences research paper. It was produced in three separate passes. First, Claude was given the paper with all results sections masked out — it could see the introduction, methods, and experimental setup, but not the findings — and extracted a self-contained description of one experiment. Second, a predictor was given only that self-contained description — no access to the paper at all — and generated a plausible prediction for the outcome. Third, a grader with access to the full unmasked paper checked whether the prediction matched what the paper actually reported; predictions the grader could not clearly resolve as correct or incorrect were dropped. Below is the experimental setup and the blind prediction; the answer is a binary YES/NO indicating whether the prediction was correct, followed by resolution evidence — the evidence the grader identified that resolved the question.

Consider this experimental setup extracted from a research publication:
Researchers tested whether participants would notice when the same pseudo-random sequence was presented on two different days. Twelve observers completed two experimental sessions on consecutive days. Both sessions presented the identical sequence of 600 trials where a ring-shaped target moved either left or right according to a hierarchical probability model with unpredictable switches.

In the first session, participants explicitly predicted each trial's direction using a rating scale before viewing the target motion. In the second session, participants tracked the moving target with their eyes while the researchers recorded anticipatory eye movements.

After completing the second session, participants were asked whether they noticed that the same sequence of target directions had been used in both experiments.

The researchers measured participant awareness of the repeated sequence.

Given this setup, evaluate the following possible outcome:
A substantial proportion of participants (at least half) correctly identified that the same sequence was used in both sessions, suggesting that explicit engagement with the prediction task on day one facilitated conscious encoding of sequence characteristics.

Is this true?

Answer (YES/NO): NO